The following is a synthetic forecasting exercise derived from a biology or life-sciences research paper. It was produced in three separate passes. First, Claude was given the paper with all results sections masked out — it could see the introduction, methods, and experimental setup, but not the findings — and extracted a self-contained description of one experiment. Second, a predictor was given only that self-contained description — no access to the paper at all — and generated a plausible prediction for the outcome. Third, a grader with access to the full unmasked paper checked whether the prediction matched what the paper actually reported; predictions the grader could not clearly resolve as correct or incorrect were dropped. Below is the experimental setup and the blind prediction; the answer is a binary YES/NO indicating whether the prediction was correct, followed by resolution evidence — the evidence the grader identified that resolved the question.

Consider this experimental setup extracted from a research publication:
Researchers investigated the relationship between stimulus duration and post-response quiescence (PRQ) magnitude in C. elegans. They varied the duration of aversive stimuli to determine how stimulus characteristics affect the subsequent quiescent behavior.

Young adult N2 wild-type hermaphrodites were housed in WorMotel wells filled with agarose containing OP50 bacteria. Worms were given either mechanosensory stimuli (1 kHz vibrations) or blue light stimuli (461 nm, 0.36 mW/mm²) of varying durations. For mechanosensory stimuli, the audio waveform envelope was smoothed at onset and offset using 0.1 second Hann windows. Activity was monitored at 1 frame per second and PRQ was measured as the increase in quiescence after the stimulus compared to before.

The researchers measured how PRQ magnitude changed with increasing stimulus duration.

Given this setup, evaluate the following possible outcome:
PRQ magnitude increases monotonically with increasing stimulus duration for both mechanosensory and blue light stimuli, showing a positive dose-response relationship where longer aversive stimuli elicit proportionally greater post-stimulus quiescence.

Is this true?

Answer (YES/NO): NO